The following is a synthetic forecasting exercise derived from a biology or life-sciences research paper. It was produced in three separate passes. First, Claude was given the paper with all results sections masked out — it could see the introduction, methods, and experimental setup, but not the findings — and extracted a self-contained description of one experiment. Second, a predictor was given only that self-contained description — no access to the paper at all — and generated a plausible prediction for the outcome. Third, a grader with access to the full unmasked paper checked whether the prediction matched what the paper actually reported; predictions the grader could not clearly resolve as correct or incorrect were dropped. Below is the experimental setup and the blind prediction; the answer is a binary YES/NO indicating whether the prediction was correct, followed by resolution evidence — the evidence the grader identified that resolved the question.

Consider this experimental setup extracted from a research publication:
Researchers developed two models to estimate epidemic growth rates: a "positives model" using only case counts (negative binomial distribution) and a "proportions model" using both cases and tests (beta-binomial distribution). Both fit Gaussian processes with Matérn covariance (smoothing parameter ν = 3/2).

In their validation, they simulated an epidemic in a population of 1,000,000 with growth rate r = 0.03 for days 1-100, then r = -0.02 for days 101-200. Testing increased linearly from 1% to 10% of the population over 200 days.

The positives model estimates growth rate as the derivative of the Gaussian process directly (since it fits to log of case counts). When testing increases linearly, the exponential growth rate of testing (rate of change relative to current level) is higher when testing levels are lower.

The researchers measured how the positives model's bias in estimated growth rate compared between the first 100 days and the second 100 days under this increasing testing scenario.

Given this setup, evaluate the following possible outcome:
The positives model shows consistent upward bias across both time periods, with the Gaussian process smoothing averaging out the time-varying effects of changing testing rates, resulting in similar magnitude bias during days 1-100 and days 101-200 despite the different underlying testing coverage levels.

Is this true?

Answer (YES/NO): NO